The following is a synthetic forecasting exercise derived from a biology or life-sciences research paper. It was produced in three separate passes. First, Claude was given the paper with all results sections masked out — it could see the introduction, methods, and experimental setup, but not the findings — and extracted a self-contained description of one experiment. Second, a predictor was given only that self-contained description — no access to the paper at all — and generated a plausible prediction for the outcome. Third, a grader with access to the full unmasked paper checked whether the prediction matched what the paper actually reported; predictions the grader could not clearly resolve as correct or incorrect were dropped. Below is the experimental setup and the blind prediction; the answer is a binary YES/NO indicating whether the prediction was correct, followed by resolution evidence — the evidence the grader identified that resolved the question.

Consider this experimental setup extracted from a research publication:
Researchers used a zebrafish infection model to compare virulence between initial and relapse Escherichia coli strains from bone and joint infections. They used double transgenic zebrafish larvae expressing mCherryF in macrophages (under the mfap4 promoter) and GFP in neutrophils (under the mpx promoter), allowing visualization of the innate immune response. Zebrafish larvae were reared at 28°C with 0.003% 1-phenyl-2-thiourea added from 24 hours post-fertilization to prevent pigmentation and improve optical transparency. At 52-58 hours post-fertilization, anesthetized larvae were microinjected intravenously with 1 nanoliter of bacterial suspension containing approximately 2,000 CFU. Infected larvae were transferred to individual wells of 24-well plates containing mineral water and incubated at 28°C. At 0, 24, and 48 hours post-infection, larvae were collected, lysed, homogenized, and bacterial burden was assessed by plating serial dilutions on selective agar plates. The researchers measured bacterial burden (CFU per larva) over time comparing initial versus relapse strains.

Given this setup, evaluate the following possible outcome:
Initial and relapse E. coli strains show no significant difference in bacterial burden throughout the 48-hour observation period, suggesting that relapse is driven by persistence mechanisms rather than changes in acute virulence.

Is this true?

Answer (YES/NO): YES